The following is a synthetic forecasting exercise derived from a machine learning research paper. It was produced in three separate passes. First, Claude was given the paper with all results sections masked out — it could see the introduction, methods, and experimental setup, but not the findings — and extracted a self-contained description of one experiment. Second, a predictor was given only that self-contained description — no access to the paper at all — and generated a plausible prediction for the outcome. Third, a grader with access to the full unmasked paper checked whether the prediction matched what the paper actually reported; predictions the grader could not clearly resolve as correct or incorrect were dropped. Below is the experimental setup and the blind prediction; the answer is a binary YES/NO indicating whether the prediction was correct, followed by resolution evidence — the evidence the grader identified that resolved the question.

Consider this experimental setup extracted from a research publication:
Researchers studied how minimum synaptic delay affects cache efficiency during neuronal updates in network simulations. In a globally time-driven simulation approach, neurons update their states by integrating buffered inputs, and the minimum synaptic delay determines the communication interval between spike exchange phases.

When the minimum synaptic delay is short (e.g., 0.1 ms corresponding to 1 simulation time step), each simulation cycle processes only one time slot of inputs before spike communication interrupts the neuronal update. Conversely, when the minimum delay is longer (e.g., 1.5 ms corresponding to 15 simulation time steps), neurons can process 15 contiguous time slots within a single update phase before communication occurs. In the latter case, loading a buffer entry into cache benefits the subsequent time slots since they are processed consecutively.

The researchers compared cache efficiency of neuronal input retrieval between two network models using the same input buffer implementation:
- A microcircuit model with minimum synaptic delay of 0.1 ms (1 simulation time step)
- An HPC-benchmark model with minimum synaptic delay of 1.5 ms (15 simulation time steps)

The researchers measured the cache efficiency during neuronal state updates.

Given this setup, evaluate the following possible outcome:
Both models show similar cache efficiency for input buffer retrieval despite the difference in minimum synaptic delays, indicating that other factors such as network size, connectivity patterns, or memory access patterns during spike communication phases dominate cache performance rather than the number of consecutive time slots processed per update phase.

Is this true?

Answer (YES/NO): NO